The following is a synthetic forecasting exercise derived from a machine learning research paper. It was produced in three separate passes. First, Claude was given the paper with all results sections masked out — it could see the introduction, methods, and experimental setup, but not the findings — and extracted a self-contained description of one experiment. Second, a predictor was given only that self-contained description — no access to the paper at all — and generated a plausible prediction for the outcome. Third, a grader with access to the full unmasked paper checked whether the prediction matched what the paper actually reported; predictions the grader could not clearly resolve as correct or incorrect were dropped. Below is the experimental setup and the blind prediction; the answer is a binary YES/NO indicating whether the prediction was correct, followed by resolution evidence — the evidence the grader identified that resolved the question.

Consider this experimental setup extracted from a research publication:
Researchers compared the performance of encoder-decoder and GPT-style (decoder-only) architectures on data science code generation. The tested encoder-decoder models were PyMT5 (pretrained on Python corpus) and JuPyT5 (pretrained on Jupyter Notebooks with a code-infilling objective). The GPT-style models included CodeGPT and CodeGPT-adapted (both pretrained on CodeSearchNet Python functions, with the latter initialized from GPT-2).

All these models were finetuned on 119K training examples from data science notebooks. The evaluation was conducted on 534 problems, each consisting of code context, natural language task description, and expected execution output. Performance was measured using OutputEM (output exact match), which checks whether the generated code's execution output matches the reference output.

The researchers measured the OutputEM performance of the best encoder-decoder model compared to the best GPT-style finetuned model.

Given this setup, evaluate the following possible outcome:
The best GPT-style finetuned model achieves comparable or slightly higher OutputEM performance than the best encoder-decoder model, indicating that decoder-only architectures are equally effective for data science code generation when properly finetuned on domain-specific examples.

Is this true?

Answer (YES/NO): NO